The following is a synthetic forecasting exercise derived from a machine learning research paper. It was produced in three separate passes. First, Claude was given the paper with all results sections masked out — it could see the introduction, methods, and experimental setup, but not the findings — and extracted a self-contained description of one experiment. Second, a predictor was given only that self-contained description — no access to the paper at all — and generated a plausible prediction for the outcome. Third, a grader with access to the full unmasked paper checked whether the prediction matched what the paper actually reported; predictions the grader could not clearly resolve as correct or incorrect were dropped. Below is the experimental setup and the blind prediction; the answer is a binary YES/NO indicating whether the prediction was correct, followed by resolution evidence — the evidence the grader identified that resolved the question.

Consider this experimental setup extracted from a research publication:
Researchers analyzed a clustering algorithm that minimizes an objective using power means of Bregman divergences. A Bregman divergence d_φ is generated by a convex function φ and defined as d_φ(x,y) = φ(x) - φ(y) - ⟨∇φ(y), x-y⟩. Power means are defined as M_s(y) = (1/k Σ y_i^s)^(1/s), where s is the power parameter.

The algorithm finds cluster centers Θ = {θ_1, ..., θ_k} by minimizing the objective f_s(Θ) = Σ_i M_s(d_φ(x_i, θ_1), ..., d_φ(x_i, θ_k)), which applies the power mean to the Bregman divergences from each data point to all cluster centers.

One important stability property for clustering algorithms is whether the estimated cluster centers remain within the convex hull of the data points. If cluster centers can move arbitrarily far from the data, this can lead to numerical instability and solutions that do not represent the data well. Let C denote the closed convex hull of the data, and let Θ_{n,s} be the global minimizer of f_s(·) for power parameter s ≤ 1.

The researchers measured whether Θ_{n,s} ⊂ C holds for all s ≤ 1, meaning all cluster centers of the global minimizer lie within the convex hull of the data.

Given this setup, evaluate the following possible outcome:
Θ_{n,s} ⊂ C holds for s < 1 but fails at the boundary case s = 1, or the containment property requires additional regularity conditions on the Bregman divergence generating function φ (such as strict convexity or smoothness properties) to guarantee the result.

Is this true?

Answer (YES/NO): NO